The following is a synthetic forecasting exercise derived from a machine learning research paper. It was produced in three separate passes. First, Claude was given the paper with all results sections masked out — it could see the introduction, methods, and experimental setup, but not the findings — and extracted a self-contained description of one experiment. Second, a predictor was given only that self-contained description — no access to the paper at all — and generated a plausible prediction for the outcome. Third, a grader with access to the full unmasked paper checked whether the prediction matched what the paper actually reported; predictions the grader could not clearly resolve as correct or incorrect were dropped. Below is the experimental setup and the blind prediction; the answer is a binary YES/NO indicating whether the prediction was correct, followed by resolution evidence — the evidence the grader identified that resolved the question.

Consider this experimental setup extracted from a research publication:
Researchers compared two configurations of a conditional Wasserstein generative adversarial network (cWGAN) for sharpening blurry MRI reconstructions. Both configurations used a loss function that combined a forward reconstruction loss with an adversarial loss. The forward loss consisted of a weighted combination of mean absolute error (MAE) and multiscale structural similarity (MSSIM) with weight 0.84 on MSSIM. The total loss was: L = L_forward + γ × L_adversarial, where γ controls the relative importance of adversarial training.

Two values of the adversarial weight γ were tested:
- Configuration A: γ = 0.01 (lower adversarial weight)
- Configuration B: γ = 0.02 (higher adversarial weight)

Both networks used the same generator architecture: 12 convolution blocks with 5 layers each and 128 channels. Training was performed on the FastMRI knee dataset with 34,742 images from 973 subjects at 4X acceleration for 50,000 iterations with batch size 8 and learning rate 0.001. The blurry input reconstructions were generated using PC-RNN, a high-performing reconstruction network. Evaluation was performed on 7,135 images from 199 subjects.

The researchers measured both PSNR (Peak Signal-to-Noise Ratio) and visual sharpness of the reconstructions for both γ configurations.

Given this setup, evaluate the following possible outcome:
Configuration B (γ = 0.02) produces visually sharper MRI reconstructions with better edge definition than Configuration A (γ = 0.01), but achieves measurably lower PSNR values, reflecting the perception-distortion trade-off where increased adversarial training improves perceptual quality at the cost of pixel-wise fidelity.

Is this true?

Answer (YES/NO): YES